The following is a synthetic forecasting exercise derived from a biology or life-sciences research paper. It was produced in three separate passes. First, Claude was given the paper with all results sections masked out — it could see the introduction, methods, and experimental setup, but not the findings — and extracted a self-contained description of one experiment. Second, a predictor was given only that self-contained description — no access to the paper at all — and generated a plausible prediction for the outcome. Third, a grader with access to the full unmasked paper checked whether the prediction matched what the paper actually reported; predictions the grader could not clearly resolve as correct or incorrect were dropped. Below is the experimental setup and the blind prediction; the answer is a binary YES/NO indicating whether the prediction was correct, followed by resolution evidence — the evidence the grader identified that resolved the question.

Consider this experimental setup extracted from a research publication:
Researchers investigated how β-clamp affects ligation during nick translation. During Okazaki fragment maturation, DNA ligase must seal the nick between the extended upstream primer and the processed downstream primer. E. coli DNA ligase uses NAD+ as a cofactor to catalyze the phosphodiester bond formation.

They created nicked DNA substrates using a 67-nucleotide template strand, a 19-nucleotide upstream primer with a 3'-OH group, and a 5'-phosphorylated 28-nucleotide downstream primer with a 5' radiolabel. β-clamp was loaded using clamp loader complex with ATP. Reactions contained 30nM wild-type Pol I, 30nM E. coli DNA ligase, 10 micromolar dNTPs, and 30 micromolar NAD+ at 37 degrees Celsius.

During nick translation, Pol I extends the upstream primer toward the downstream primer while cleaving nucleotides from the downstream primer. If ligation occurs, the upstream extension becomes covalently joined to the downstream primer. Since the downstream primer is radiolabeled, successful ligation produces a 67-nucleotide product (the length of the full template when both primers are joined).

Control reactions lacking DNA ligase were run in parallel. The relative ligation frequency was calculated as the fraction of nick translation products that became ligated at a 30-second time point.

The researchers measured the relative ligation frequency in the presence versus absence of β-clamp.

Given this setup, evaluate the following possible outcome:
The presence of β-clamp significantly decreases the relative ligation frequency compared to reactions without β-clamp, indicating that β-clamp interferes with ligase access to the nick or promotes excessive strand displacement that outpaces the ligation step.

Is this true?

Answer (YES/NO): NO